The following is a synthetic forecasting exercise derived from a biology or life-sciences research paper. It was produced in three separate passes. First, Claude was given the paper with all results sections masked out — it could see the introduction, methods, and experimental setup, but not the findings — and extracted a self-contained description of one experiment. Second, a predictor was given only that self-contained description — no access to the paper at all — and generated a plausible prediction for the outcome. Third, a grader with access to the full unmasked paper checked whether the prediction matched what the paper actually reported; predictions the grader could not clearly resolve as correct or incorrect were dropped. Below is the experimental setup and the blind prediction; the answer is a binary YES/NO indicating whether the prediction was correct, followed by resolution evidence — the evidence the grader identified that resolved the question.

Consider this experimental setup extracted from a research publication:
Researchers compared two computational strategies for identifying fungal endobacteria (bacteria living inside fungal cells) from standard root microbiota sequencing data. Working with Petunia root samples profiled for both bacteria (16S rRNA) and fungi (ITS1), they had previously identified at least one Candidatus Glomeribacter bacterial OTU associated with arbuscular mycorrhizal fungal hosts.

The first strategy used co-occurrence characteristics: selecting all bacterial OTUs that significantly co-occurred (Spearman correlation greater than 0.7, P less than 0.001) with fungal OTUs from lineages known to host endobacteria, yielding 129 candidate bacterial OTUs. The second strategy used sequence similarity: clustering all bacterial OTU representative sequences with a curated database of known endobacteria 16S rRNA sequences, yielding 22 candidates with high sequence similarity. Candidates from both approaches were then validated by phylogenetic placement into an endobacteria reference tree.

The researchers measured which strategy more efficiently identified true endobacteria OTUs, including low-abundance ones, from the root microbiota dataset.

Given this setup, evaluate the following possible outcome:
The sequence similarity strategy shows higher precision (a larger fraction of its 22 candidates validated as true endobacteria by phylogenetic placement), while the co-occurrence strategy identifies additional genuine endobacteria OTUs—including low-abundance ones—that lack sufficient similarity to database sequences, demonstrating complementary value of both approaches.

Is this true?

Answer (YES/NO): NO